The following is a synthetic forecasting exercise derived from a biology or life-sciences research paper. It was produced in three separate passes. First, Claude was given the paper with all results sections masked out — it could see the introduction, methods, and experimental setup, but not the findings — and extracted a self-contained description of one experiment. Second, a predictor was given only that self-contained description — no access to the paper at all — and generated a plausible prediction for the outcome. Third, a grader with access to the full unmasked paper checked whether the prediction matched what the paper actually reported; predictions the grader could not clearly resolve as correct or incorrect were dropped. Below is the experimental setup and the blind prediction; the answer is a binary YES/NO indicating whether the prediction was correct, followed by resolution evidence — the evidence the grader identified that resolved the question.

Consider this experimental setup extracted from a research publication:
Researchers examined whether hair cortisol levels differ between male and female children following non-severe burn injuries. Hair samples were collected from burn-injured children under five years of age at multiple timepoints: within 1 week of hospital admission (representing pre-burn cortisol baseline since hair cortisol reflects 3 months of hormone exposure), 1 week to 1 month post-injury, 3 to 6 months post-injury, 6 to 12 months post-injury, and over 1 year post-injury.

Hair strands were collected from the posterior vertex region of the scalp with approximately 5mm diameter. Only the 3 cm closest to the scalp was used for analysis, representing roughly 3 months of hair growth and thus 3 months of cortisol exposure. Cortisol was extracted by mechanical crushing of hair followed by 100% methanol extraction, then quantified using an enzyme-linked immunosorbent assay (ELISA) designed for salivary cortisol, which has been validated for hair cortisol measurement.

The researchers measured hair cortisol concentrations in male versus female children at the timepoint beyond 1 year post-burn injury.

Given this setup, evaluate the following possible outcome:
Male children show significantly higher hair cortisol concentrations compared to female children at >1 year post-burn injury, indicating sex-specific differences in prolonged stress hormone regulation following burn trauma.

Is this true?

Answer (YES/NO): NO